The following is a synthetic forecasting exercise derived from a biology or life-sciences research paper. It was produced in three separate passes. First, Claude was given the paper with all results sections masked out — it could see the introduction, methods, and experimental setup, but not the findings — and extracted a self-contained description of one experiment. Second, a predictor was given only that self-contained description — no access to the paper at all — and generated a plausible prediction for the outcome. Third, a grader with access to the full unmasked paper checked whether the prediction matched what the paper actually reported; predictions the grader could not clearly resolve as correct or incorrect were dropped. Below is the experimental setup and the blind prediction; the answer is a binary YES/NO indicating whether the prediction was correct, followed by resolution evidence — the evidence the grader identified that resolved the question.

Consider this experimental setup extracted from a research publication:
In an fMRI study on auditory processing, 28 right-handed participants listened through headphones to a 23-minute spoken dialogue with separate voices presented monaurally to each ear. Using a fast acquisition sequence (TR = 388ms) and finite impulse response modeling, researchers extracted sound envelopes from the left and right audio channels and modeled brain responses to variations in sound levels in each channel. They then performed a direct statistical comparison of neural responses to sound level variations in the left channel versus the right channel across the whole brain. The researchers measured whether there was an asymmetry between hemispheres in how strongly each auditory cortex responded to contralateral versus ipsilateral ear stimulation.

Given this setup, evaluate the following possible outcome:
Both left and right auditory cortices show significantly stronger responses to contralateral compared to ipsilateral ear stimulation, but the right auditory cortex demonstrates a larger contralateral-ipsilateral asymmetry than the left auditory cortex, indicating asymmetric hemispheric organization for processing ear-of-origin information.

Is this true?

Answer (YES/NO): NO